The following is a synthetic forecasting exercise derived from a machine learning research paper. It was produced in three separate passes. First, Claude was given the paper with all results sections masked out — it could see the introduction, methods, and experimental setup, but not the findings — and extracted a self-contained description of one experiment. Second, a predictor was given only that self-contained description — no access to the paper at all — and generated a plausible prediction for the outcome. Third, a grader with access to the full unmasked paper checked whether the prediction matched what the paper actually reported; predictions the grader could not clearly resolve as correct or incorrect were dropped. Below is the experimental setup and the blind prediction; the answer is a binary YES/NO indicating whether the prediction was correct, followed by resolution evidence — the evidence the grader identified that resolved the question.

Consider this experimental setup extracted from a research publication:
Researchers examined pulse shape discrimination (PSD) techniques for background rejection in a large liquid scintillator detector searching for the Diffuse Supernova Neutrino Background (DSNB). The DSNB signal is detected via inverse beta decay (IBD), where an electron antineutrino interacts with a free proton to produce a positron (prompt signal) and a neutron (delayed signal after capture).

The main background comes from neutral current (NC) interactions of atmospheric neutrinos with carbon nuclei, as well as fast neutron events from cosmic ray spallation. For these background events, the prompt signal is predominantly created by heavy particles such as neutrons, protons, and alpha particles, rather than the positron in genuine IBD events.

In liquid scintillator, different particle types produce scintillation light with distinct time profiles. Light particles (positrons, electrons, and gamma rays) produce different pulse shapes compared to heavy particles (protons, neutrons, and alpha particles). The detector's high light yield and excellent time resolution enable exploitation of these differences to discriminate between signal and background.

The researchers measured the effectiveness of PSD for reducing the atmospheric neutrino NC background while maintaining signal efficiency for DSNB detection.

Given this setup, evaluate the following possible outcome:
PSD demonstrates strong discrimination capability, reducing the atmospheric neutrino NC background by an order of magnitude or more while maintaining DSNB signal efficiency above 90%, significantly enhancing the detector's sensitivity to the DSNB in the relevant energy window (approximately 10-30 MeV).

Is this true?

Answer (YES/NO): NO